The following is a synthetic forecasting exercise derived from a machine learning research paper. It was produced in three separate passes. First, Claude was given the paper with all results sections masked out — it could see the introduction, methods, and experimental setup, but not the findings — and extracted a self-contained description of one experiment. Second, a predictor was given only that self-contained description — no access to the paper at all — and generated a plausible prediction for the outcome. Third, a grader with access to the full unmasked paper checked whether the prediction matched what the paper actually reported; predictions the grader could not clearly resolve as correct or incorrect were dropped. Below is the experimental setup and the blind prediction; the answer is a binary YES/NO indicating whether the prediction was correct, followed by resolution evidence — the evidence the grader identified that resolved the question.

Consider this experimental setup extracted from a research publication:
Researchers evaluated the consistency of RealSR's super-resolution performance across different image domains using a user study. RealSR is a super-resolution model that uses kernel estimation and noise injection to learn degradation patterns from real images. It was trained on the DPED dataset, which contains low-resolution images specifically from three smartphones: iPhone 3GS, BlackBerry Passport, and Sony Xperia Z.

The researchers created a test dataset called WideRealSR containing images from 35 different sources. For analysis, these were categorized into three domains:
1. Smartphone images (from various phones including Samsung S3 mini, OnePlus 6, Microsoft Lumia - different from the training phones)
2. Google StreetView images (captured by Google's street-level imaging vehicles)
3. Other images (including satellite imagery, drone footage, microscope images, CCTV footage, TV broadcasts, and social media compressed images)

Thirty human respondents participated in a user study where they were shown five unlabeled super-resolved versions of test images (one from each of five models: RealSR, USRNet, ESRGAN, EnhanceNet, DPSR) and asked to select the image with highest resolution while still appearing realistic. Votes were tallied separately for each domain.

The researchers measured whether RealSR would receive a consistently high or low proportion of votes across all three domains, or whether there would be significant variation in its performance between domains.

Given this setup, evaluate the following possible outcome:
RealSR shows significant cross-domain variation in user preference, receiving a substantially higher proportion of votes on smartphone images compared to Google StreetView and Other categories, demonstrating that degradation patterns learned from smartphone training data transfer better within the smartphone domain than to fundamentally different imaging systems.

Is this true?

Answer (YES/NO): YES